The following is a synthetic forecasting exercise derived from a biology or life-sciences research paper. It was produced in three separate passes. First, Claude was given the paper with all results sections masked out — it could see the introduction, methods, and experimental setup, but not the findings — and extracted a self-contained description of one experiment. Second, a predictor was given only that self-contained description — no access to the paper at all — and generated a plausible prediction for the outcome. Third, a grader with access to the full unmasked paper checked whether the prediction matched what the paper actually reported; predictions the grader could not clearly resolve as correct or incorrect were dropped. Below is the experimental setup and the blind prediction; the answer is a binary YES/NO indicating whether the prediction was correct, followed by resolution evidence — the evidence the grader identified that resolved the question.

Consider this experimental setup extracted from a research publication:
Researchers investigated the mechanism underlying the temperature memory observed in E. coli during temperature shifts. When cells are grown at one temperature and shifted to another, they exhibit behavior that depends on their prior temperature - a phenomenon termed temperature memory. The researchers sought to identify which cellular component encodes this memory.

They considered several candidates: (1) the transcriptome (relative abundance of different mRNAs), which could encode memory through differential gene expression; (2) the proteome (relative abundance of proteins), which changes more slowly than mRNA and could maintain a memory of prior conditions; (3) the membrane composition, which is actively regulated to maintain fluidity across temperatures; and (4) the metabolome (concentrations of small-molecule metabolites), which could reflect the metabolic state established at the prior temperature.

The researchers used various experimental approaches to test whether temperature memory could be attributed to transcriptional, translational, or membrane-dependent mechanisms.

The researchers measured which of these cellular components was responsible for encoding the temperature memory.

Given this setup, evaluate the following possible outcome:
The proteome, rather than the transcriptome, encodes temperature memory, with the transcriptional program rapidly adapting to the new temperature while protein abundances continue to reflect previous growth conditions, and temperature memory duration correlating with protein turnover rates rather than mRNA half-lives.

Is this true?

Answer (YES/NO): NO